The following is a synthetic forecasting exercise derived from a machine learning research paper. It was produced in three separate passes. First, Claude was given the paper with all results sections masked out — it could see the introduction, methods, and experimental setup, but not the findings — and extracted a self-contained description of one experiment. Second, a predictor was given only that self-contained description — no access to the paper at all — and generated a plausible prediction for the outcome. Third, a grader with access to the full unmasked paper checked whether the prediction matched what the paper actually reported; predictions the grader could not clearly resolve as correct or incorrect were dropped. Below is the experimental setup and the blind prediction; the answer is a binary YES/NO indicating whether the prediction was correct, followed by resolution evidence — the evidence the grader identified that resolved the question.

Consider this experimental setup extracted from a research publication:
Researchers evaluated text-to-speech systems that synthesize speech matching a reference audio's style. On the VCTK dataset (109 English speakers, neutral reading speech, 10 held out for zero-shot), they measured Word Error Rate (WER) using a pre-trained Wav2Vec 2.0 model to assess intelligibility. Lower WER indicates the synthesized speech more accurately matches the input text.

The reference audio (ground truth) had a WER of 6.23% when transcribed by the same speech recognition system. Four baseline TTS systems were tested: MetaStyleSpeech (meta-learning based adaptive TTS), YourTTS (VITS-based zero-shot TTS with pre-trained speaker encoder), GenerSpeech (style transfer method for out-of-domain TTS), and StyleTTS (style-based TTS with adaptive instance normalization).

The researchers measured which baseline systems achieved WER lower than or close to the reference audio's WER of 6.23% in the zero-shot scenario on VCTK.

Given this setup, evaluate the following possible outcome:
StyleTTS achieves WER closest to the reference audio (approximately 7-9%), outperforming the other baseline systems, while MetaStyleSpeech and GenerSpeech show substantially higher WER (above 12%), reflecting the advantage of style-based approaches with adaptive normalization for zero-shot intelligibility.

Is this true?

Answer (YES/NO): NO